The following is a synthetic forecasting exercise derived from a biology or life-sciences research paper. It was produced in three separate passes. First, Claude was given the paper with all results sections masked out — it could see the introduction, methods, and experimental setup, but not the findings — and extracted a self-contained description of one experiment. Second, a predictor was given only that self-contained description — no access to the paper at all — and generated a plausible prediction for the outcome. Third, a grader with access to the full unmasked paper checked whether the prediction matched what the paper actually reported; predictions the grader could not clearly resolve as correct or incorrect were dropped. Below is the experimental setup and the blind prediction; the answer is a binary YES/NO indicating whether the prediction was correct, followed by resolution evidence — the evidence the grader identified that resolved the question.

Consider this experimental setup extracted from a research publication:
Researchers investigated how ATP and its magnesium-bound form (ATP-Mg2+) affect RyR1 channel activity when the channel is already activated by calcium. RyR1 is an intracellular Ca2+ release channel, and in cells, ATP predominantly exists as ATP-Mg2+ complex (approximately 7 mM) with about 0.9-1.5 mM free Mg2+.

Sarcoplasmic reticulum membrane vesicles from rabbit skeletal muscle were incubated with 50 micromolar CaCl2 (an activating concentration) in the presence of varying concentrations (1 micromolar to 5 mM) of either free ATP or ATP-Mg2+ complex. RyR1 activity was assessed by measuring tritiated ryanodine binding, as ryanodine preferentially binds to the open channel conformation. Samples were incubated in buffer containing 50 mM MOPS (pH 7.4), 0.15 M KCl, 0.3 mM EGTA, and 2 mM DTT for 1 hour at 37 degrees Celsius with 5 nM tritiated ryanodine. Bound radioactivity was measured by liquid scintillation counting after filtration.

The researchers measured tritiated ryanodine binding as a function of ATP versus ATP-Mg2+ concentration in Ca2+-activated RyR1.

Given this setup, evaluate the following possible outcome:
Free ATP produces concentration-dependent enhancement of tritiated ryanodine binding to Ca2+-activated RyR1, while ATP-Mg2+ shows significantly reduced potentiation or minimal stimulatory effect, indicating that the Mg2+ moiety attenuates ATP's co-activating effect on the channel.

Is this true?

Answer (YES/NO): NO